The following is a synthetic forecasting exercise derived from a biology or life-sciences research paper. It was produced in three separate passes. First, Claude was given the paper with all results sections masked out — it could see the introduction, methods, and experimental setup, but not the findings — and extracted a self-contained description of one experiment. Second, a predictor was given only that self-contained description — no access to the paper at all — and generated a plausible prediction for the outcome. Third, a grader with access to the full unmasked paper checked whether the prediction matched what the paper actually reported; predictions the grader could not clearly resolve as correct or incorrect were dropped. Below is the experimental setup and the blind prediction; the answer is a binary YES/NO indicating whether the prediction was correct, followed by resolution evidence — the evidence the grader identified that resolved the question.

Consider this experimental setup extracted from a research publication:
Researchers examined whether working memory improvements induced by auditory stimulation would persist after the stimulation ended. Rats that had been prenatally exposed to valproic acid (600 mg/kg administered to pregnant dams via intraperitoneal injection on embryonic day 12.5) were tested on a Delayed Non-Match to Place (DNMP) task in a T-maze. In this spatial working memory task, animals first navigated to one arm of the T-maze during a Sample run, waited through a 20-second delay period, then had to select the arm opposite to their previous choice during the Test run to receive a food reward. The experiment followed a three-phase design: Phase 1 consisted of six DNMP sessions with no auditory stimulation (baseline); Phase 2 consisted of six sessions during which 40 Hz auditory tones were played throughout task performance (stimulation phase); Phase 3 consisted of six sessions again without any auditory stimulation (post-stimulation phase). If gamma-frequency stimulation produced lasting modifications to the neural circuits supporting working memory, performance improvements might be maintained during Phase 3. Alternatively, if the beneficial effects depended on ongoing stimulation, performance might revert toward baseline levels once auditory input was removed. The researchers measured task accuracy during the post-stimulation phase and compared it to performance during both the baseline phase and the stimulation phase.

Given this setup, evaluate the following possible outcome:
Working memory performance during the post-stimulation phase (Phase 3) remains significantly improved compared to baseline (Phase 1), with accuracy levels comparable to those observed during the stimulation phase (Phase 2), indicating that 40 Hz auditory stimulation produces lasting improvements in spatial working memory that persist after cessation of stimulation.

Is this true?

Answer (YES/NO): YES